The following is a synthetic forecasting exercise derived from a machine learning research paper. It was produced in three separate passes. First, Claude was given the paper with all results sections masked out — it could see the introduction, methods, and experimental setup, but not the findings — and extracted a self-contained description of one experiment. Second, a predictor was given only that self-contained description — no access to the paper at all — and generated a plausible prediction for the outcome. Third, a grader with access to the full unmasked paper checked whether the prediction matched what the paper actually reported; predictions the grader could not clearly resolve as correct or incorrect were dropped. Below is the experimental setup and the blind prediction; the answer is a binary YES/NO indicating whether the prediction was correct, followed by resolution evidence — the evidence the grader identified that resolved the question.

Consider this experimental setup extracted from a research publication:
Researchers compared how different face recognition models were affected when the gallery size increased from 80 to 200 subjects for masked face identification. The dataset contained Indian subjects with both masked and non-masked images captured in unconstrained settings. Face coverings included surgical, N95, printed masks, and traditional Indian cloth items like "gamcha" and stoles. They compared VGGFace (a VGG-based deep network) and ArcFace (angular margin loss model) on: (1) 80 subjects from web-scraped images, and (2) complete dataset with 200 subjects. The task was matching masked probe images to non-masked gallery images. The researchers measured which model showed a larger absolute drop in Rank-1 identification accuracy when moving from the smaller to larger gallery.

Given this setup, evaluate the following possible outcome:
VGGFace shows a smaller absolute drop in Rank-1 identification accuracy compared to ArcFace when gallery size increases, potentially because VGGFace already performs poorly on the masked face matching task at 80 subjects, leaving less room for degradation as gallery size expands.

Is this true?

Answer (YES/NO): NO